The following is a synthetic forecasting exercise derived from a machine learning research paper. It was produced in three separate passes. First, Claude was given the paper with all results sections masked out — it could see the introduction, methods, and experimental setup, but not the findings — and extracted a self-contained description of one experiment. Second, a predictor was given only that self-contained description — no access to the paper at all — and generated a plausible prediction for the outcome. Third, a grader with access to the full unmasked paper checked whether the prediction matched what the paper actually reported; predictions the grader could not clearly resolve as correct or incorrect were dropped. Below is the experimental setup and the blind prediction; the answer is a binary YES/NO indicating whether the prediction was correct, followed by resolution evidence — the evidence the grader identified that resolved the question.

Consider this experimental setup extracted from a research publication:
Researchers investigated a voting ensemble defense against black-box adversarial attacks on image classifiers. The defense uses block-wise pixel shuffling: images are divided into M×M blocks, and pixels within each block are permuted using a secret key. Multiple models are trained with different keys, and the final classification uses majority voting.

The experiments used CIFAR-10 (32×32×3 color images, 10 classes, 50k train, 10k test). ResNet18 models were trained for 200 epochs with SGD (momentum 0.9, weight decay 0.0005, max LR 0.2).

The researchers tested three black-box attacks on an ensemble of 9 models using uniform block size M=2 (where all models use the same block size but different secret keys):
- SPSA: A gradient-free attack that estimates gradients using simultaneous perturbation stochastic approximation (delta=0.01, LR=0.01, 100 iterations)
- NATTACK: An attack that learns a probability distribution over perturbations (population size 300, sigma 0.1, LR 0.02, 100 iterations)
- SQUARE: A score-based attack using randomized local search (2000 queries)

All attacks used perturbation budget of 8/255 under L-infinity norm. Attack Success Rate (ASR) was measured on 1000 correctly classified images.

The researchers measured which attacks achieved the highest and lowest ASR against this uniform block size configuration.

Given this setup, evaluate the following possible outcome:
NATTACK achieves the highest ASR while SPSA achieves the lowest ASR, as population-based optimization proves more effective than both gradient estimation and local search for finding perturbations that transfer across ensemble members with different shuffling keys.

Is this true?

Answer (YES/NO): NO